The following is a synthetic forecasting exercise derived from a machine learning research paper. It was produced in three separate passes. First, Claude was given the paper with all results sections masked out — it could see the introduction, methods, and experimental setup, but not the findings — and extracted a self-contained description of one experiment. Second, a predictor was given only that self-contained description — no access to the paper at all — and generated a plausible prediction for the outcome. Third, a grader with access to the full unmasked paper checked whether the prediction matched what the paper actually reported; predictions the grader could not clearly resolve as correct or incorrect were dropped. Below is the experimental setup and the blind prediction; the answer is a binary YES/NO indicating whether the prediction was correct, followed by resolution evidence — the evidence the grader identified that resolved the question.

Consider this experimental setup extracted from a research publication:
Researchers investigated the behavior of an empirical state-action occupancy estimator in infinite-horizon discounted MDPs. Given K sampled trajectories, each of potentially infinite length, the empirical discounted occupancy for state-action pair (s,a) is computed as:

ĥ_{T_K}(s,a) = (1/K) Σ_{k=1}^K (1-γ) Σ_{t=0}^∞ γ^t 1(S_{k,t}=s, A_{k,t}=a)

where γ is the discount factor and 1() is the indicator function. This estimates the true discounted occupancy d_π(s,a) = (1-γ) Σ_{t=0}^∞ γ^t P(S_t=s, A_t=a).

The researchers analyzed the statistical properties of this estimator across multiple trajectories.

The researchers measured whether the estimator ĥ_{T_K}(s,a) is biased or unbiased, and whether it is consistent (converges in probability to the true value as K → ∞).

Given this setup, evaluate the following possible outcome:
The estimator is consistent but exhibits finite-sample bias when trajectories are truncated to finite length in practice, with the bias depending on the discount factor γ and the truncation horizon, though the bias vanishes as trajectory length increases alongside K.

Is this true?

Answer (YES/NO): NO